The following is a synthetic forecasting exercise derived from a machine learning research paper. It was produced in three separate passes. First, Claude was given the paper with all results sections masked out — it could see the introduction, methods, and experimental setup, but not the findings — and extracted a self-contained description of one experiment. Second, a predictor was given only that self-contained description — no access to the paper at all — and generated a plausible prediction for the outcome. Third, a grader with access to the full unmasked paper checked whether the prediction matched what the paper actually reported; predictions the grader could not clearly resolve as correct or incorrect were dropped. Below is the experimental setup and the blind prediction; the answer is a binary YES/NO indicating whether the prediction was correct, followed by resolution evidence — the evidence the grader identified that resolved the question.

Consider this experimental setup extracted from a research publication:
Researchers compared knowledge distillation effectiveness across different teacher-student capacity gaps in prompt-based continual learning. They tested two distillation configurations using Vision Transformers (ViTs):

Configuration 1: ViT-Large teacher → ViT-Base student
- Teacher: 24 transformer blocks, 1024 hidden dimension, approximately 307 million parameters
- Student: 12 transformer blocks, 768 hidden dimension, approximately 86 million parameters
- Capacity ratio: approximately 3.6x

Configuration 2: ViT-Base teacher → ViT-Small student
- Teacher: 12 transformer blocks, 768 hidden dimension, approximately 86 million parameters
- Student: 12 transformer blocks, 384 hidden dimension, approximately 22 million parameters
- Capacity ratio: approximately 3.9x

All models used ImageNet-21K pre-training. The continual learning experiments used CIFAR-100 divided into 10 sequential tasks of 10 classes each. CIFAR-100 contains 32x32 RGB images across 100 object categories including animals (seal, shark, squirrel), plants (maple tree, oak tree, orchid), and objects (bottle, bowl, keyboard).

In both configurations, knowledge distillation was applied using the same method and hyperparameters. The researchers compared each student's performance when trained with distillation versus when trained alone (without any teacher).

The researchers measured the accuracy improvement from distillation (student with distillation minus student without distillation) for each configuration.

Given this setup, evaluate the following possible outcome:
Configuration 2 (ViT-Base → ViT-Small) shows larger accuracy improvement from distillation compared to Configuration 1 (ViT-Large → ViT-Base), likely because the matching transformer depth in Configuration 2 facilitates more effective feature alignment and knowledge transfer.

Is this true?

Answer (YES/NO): YES